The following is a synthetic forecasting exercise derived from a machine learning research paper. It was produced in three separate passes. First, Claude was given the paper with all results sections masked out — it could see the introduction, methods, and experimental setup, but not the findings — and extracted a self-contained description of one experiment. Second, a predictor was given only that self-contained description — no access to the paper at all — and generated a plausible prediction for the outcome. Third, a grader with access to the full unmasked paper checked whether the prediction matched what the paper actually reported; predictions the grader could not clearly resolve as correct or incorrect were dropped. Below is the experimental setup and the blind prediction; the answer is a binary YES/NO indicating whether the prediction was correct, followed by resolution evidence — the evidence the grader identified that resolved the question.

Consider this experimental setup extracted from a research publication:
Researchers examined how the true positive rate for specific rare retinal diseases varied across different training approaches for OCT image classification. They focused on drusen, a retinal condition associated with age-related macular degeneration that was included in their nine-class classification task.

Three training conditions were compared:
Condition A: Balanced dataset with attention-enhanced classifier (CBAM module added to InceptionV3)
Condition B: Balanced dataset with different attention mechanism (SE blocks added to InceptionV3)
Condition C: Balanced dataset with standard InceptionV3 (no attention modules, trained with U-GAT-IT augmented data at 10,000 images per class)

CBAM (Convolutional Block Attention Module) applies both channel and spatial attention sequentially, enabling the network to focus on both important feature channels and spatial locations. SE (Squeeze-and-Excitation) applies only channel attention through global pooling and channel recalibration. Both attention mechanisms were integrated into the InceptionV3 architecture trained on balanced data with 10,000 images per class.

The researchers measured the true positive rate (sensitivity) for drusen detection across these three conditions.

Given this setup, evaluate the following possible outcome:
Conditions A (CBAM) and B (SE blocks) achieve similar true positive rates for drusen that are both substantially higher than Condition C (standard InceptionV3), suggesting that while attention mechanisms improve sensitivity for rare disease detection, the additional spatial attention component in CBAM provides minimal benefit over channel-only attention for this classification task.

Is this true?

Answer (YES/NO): NO